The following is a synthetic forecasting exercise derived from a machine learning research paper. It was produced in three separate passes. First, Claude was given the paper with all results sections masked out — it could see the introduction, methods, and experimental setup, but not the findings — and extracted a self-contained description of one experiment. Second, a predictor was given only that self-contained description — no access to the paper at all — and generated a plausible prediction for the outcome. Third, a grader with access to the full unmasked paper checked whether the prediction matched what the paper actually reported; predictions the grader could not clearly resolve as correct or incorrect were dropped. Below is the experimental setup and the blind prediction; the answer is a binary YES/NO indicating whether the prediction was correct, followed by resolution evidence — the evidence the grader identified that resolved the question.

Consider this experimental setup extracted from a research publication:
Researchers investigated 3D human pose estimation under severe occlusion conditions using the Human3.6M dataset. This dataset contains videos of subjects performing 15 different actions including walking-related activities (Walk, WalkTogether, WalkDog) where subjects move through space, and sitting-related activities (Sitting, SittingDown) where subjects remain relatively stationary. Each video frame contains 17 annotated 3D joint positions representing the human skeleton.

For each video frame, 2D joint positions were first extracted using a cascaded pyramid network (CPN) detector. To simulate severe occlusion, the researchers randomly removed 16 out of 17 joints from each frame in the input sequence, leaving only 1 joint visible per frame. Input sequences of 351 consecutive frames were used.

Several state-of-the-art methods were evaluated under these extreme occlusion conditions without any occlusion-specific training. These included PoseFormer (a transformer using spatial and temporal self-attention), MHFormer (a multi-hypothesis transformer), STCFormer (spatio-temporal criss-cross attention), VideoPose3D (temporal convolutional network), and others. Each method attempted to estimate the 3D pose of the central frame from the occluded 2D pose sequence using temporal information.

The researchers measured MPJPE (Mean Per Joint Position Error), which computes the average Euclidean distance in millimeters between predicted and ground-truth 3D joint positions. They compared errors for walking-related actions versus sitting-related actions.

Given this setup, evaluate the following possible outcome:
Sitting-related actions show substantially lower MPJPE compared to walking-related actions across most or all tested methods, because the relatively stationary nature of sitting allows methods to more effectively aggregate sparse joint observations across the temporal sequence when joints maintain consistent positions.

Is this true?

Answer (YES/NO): YES